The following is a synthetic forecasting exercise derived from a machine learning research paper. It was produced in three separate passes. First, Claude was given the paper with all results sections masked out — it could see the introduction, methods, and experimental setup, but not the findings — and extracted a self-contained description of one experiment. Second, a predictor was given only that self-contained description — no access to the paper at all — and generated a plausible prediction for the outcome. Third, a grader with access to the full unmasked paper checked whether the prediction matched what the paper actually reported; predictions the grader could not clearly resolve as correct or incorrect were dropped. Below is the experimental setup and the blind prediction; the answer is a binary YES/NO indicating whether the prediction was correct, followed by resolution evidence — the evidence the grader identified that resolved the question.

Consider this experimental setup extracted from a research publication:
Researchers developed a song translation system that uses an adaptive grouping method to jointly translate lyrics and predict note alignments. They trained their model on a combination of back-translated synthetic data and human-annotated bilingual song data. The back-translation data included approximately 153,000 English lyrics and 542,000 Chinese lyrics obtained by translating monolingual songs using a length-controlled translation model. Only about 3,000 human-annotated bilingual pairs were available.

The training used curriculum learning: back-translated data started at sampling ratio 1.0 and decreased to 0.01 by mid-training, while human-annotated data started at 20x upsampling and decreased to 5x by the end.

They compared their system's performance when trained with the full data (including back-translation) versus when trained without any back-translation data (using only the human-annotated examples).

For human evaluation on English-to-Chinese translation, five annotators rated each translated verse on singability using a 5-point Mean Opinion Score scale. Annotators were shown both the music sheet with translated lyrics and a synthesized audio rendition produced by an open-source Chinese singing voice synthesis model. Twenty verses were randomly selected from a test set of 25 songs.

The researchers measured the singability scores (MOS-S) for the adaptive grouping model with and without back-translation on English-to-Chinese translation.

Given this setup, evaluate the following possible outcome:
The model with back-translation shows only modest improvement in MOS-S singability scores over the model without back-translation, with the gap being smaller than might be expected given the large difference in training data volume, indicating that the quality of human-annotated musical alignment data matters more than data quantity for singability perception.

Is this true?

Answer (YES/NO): YES